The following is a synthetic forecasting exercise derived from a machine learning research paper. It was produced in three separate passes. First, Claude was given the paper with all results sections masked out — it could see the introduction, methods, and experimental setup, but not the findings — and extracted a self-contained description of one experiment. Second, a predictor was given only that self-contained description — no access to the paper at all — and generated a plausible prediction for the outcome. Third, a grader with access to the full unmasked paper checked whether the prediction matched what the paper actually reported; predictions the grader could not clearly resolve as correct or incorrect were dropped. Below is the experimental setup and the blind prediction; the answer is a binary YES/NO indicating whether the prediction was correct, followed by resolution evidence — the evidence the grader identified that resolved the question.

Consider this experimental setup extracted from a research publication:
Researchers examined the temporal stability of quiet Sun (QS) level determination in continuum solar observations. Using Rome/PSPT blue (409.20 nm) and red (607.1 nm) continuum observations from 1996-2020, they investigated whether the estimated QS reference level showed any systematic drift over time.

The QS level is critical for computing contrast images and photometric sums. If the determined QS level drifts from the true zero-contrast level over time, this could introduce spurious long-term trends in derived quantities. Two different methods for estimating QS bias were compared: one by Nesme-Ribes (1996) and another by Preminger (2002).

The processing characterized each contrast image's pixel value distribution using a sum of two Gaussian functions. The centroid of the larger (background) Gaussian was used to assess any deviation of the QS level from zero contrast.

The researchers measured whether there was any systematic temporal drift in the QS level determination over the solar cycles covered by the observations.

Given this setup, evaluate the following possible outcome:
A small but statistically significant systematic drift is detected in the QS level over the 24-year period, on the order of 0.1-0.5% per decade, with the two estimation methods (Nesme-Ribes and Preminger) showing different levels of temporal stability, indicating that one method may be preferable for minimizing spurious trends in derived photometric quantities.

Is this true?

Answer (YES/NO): NO